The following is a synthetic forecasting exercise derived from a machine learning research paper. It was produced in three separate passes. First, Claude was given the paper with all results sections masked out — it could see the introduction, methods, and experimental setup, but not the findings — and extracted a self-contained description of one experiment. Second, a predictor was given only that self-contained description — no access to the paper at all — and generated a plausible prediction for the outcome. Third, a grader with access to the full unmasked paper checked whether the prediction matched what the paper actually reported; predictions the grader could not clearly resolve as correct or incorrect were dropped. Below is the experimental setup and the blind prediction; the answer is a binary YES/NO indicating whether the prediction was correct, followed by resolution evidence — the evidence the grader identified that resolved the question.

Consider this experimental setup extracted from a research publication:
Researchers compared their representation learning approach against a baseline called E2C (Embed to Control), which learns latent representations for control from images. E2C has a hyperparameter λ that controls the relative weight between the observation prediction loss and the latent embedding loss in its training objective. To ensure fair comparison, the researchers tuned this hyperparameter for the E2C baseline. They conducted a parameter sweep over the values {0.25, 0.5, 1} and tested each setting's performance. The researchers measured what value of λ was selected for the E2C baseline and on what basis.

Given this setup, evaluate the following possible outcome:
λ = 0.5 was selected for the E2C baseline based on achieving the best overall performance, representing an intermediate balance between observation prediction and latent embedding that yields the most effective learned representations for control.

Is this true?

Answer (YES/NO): NO